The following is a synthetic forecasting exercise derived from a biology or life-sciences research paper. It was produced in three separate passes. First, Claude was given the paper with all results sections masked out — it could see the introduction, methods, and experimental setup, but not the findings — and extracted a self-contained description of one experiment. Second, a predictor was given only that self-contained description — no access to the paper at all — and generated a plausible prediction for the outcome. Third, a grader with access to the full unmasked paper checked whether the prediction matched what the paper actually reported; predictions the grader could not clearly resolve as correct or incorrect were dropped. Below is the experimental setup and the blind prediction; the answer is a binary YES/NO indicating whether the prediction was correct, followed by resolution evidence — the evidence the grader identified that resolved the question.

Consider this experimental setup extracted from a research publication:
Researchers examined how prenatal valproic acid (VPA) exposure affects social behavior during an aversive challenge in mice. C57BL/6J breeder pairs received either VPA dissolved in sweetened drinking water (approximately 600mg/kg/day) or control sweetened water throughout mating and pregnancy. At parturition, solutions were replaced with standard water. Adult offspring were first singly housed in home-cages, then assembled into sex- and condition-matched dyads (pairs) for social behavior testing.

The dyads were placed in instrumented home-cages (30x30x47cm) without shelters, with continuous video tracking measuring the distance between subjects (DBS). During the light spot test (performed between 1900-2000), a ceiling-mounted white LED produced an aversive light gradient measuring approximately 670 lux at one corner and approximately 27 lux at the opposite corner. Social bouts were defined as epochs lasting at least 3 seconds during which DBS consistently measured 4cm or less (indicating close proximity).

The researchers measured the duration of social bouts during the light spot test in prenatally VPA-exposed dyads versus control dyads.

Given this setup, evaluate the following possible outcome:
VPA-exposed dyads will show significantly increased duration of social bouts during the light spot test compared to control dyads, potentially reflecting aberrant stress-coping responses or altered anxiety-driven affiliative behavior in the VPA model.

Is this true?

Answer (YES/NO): YES